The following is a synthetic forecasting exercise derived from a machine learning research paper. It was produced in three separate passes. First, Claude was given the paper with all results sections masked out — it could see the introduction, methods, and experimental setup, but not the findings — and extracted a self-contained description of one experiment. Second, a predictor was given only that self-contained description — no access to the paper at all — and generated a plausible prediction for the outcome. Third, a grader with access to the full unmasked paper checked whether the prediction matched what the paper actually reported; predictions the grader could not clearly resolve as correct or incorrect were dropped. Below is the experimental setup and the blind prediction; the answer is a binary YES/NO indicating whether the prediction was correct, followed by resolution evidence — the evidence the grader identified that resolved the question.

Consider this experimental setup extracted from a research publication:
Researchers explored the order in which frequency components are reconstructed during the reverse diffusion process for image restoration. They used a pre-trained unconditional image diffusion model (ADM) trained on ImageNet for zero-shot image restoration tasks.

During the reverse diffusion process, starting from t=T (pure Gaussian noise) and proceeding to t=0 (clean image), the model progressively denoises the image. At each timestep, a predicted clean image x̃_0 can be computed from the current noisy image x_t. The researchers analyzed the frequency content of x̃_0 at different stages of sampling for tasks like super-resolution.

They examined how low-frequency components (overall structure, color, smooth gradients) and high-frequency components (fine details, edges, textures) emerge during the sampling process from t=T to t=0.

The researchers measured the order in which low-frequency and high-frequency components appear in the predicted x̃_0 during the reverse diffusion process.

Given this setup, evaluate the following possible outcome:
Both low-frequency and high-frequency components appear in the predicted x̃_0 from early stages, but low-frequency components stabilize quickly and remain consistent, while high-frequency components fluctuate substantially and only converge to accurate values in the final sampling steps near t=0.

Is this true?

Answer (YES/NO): NO